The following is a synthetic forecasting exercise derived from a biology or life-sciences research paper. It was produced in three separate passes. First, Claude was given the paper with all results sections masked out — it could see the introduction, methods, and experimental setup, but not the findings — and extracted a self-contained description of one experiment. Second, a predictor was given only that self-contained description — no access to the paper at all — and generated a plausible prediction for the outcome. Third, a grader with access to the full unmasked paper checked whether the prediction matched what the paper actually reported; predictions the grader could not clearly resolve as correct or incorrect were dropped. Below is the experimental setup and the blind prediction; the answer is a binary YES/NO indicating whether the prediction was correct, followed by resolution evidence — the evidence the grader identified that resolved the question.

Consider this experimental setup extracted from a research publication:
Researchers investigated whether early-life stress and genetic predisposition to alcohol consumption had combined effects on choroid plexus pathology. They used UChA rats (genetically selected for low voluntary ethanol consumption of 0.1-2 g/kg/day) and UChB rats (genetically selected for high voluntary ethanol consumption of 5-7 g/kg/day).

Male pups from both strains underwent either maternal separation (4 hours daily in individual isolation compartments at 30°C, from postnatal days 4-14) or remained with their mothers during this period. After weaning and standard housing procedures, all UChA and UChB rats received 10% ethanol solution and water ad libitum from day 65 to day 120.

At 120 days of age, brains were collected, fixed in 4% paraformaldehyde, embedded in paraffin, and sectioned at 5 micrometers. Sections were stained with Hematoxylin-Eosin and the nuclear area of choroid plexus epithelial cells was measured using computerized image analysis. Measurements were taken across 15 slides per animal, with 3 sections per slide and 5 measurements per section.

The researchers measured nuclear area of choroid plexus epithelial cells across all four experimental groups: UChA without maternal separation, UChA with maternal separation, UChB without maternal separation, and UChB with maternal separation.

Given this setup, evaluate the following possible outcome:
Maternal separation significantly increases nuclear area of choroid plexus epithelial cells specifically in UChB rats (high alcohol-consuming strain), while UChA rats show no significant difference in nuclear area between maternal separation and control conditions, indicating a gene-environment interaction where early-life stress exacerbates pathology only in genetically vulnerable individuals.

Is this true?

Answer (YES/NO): NO